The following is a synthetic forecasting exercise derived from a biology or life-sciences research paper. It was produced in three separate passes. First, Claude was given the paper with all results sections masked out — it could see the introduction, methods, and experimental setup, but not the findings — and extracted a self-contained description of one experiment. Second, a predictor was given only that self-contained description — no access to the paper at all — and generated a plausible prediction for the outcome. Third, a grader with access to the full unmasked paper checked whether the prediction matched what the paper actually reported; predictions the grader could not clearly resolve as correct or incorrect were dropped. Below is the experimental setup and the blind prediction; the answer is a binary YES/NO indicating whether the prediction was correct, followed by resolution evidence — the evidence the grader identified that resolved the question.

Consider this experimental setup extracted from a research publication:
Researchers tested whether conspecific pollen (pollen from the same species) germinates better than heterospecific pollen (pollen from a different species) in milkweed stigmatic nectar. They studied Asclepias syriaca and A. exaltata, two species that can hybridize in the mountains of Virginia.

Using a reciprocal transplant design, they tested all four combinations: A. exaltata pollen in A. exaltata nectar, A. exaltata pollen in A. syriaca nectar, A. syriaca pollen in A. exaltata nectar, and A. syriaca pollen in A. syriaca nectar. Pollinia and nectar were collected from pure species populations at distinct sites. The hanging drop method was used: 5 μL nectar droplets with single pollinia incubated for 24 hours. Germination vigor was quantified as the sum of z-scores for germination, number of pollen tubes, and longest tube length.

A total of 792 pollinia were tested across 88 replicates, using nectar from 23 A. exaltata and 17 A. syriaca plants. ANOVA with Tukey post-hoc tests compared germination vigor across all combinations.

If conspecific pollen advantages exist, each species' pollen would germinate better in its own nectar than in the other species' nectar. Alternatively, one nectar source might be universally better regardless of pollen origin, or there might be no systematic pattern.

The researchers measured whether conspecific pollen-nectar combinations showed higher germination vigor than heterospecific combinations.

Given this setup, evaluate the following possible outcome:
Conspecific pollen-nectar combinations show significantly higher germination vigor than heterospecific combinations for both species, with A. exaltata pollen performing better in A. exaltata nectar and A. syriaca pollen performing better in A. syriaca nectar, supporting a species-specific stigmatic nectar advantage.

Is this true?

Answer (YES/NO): NO